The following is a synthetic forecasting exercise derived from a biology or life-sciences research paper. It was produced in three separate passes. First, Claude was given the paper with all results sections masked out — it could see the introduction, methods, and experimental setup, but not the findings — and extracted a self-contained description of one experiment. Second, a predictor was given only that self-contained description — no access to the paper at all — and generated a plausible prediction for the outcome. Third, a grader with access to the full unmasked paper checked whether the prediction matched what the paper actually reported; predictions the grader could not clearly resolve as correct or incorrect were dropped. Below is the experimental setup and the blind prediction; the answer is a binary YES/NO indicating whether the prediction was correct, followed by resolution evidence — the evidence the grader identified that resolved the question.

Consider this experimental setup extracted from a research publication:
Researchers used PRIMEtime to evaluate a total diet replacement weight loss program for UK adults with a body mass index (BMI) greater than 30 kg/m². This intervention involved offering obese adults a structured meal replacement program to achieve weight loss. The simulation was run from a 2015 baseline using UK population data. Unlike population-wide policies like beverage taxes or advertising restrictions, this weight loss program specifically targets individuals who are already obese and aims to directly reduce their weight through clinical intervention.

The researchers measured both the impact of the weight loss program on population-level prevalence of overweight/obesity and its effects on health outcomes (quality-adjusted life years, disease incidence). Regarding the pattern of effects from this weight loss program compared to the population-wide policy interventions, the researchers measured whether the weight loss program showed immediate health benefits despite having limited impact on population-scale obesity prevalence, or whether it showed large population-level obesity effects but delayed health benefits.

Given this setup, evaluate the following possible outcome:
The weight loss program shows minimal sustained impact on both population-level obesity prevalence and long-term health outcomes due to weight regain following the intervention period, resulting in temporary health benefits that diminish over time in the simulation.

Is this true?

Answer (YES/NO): NO